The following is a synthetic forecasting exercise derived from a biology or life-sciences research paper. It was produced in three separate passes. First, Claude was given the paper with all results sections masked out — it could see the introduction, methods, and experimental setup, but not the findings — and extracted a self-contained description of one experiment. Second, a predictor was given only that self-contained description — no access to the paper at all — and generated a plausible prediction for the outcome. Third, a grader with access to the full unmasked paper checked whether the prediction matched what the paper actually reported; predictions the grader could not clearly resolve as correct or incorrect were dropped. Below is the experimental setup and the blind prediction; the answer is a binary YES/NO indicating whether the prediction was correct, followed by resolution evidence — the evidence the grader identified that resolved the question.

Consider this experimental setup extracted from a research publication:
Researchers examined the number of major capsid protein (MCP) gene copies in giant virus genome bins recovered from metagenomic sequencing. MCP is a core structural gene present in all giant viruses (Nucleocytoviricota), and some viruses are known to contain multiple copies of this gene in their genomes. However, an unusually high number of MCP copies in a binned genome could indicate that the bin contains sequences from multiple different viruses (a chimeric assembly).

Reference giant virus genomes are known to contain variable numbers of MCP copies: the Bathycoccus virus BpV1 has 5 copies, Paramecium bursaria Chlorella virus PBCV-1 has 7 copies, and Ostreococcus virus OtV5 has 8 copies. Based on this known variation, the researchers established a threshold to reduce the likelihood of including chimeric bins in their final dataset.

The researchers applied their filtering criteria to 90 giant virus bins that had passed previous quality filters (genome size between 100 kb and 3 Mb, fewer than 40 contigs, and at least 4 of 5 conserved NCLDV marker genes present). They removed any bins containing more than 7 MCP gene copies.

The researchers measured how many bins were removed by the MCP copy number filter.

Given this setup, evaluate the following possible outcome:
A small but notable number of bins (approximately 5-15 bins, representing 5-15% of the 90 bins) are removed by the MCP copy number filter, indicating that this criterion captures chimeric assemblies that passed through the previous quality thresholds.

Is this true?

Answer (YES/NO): YES